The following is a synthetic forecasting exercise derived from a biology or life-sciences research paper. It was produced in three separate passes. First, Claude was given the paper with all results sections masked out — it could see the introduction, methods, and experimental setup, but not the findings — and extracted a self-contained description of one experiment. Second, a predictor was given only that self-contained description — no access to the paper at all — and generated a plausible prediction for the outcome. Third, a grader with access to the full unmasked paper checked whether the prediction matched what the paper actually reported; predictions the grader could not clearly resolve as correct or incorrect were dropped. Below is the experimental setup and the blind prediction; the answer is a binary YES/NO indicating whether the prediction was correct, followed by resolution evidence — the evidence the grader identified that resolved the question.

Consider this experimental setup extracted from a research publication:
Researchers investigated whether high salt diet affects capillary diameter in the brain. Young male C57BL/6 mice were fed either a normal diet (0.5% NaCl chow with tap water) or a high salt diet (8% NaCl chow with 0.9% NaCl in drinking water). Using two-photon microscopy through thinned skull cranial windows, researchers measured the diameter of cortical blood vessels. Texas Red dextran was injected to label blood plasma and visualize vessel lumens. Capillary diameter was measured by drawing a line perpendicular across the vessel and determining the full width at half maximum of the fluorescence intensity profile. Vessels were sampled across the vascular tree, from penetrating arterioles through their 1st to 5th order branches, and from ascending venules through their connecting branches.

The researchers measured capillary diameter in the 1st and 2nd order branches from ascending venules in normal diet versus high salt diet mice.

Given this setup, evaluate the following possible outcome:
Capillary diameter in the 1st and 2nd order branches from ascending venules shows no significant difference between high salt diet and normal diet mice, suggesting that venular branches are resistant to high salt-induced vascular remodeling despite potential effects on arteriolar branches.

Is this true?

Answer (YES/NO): NO